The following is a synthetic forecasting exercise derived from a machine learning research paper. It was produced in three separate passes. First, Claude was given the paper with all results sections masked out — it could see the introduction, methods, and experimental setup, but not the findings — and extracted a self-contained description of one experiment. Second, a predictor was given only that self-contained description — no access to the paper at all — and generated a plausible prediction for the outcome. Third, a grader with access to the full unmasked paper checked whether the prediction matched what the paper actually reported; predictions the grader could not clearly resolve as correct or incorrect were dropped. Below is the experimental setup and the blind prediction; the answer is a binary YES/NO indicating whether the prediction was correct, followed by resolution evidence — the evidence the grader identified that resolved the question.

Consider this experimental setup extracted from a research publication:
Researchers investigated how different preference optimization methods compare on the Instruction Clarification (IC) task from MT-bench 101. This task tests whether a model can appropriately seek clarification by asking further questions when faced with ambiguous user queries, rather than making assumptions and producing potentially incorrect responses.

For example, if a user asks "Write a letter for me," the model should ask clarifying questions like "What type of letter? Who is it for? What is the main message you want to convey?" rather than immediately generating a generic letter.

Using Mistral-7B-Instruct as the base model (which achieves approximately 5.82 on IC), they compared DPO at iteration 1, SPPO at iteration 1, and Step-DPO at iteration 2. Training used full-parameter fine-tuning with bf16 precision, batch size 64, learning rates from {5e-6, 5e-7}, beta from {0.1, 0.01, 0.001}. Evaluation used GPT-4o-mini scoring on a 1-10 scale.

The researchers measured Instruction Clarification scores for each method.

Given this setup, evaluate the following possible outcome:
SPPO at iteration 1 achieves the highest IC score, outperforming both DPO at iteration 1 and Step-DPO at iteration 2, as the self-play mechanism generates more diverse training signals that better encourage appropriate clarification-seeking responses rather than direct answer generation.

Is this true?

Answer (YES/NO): NO